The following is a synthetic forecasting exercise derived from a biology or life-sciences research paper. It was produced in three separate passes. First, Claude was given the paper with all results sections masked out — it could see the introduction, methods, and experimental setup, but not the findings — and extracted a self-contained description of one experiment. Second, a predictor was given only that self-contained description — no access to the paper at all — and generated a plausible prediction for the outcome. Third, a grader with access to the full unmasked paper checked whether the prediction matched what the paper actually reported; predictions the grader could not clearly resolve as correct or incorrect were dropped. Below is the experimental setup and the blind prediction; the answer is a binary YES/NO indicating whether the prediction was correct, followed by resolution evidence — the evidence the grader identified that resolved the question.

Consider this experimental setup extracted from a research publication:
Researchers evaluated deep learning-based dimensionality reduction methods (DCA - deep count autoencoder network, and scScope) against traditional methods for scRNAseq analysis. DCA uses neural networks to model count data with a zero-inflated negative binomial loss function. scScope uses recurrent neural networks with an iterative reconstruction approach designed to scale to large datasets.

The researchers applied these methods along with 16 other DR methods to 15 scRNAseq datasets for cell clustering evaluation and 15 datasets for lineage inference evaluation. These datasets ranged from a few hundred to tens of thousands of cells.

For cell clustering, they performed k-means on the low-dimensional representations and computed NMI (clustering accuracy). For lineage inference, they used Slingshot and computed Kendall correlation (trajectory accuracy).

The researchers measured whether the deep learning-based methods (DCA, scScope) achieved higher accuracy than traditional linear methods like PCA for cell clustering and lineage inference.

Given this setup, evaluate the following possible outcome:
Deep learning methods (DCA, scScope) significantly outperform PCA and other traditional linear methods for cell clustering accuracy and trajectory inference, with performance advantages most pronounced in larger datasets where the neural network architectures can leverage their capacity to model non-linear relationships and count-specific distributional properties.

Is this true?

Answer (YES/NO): NO